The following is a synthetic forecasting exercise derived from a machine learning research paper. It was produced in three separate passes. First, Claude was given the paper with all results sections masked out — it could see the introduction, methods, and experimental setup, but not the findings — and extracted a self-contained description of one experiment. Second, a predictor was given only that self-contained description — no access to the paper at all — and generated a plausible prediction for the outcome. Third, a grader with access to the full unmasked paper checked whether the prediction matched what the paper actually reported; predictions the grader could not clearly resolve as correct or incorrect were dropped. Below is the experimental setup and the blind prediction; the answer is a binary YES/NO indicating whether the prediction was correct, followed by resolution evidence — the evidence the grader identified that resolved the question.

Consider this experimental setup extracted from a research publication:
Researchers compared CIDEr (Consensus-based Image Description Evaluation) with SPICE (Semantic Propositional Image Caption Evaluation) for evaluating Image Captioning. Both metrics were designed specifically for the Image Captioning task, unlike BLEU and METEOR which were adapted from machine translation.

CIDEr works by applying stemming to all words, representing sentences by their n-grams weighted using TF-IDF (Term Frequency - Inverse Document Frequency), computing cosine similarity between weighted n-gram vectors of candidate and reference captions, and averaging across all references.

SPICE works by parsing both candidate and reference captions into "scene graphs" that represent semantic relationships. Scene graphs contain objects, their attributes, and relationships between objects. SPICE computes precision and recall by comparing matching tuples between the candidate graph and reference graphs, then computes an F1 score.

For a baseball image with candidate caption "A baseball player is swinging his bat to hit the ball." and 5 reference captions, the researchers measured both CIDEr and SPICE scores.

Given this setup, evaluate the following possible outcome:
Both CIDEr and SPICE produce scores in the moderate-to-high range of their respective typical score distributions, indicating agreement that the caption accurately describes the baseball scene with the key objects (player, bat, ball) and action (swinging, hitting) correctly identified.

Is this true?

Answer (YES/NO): YES